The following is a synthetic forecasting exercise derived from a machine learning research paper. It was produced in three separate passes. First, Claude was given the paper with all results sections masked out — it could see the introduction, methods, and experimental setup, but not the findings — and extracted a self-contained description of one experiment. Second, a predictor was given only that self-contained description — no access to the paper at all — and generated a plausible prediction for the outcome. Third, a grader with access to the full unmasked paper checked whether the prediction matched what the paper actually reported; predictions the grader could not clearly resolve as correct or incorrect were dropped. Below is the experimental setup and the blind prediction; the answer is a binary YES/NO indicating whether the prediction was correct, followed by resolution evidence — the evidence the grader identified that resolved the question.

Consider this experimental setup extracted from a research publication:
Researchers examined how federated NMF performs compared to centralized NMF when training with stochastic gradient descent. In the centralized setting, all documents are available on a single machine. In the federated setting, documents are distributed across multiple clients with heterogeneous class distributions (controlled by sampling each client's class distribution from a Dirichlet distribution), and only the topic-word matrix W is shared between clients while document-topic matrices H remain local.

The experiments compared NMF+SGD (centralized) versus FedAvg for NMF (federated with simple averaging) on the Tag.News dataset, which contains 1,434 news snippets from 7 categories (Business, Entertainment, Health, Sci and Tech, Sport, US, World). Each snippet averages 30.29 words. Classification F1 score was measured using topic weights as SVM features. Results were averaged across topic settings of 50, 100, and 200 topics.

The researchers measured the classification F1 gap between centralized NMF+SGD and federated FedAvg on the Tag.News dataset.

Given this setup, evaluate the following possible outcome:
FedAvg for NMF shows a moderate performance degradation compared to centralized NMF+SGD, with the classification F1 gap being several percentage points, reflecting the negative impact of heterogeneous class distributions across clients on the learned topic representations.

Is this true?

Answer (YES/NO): NO